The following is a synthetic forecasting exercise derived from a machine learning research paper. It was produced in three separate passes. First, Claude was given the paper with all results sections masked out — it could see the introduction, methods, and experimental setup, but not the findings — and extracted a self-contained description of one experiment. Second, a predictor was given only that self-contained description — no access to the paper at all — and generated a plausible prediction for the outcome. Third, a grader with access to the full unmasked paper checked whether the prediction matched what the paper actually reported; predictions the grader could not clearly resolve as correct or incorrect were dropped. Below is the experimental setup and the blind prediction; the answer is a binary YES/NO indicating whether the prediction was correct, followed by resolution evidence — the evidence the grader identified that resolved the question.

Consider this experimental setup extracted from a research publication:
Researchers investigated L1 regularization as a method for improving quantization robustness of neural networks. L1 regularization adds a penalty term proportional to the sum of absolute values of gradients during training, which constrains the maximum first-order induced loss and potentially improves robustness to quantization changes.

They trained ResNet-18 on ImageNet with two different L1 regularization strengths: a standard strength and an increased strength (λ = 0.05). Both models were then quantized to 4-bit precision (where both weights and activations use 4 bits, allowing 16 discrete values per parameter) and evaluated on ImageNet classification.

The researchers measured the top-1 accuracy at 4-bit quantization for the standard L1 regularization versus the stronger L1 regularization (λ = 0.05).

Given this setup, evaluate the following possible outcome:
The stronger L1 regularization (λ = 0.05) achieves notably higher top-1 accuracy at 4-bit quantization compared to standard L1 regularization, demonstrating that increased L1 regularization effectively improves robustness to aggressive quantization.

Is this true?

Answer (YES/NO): YES